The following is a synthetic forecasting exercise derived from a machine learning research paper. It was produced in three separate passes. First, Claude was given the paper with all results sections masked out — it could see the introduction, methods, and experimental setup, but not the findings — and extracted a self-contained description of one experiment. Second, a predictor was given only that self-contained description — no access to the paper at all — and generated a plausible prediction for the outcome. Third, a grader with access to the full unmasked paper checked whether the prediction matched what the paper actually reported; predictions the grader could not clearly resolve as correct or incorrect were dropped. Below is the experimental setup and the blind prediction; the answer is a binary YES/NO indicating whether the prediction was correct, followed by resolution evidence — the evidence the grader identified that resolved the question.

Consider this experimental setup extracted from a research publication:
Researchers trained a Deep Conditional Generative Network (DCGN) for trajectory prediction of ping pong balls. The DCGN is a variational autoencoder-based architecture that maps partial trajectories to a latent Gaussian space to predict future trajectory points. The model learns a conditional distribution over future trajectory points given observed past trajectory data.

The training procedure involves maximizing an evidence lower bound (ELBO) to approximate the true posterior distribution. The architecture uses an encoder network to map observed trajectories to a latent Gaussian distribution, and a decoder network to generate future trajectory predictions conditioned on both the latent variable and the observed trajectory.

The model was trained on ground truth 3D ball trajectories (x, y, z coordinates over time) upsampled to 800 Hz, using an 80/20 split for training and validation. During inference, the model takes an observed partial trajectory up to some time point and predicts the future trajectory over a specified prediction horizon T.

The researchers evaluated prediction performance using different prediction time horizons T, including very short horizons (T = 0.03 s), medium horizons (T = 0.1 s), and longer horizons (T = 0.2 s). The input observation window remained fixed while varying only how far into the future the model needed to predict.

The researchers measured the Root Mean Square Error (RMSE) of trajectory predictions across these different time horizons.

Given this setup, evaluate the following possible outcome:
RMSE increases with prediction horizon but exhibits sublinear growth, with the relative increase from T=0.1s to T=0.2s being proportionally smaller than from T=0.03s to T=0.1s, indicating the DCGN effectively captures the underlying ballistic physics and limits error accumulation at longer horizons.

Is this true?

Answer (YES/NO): NO